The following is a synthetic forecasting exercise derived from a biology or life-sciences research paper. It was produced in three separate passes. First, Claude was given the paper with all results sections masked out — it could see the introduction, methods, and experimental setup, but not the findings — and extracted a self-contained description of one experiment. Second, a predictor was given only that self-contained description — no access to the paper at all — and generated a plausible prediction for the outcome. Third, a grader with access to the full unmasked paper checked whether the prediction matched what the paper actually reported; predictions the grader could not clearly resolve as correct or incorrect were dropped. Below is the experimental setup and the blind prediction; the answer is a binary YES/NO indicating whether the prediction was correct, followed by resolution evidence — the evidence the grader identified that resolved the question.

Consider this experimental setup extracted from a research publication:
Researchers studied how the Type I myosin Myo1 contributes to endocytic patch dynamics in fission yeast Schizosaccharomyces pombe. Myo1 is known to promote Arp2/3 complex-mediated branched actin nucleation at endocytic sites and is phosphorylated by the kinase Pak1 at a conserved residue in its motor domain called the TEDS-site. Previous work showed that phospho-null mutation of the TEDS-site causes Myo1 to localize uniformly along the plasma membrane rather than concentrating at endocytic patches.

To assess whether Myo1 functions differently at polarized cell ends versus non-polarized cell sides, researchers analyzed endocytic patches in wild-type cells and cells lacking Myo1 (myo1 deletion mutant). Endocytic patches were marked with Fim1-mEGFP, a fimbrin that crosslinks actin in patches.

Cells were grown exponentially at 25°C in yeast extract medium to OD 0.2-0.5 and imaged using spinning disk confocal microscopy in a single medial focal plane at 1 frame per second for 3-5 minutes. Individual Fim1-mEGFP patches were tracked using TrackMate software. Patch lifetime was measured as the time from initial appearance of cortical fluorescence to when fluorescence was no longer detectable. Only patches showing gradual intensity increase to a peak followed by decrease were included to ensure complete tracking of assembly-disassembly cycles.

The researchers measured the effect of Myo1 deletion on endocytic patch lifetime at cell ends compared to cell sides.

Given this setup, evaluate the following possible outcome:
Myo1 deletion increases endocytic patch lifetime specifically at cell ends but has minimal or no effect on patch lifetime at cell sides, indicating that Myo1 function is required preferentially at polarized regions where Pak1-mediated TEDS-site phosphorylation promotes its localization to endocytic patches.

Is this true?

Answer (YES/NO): NO